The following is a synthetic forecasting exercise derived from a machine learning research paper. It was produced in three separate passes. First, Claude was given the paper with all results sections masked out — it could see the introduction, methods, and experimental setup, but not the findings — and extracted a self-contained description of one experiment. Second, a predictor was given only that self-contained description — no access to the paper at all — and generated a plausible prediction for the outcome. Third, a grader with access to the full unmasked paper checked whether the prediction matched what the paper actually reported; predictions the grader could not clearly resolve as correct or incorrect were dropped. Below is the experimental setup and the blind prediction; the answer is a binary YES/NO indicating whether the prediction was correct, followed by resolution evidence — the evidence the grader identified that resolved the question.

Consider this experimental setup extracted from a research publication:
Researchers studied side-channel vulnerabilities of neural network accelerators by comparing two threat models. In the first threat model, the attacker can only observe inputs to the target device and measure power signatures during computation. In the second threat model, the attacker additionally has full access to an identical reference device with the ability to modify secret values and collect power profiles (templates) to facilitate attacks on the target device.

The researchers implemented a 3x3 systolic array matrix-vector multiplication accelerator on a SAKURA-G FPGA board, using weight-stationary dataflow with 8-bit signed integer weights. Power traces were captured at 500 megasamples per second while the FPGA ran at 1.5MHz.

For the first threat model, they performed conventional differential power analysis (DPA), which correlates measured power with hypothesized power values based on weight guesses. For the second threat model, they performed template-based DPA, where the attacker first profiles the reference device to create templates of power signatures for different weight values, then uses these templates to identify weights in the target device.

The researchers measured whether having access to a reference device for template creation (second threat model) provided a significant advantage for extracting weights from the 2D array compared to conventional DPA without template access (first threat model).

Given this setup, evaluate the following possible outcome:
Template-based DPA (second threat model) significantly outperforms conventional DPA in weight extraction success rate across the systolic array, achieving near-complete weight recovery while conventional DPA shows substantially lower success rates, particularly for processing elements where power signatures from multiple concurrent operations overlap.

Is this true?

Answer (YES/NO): NO